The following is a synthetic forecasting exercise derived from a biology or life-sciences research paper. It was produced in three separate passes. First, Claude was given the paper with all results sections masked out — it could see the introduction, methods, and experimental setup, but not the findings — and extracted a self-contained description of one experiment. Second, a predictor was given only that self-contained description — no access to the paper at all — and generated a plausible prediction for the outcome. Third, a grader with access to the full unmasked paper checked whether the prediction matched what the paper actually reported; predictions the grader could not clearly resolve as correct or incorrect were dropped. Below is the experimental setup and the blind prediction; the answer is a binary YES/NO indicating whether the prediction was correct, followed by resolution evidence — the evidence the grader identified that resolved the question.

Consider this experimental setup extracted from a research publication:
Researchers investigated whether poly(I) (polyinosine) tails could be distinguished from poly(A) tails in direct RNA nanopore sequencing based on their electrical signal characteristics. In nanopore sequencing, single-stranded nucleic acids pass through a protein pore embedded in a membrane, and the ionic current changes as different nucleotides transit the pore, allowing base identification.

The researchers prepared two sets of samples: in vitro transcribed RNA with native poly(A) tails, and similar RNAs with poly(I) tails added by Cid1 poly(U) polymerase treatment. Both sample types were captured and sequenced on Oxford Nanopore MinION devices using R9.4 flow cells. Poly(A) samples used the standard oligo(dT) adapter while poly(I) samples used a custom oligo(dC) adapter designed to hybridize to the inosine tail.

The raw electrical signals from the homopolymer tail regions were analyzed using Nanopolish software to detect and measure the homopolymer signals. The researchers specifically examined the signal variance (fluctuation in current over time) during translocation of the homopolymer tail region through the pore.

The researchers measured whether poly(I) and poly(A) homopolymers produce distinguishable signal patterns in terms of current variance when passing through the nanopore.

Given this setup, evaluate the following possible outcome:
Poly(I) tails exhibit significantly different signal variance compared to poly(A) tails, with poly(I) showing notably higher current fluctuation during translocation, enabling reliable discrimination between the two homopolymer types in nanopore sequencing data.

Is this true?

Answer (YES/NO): YES